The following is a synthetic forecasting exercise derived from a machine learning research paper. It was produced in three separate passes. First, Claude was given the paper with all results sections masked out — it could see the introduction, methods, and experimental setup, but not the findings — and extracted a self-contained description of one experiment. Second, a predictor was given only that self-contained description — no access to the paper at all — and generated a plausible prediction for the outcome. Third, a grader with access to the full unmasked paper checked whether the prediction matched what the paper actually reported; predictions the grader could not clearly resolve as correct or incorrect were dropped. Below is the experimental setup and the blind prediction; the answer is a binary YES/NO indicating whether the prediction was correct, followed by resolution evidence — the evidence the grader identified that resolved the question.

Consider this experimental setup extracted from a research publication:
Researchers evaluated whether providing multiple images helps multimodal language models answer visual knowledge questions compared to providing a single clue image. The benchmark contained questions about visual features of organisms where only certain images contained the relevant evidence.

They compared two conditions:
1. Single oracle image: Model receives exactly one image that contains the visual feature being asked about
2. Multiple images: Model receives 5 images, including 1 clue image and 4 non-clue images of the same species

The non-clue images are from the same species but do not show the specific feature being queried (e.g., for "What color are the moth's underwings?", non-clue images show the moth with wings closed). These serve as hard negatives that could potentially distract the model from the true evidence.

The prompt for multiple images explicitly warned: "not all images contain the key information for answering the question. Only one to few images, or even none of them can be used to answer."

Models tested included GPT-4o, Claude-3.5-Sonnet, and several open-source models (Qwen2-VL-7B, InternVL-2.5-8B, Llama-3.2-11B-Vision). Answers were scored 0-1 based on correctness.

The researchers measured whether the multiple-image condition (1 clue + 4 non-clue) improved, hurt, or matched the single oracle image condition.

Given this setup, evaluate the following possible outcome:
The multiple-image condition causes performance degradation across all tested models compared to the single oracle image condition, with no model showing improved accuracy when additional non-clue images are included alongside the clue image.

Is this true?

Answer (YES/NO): NO